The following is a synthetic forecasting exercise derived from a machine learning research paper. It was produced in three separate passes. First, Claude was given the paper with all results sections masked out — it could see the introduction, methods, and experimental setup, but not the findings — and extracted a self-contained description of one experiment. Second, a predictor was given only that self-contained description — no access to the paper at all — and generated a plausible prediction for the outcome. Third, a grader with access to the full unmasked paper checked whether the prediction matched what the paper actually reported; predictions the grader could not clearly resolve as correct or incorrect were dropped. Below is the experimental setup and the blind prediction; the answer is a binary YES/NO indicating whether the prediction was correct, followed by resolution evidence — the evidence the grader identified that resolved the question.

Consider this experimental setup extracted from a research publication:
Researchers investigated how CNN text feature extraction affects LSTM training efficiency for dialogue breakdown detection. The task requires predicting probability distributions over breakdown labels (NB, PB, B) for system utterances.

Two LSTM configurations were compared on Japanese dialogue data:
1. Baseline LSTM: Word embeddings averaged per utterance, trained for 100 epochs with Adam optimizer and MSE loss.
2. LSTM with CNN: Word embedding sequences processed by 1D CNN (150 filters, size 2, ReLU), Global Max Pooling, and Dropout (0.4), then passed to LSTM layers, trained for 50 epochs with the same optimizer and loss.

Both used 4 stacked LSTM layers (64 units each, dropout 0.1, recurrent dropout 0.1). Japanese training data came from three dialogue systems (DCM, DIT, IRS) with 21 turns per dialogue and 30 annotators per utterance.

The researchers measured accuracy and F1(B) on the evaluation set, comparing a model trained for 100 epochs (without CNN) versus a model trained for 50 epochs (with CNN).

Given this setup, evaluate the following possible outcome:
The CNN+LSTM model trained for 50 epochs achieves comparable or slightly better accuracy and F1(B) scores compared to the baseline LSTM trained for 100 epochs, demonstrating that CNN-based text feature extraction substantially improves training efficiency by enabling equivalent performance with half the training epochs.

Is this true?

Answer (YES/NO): YES